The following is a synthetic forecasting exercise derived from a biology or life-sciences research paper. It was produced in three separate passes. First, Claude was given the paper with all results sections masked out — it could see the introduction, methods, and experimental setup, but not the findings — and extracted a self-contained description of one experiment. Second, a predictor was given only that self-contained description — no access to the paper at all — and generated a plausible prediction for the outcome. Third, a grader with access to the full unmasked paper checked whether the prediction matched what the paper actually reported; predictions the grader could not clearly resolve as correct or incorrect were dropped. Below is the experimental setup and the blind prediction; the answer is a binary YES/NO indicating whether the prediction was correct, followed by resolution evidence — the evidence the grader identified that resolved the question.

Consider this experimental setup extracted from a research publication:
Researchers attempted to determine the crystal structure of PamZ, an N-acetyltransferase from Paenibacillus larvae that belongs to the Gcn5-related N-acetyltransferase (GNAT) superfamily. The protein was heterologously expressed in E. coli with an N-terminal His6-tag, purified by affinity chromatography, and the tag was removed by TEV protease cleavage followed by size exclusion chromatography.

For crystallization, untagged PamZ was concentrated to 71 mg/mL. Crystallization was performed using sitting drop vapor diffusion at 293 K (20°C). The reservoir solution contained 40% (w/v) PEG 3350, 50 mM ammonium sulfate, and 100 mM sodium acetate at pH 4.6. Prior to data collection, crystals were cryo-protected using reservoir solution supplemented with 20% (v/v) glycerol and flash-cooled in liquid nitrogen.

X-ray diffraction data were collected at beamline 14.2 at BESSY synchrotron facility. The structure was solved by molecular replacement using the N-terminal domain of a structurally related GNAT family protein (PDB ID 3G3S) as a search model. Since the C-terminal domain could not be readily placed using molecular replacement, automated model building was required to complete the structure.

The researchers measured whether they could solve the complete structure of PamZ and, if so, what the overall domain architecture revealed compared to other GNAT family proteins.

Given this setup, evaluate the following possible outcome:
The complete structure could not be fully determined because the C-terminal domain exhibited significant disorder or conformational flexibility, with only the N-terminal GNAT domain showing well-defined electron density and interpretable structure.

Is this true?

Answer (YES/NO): NO